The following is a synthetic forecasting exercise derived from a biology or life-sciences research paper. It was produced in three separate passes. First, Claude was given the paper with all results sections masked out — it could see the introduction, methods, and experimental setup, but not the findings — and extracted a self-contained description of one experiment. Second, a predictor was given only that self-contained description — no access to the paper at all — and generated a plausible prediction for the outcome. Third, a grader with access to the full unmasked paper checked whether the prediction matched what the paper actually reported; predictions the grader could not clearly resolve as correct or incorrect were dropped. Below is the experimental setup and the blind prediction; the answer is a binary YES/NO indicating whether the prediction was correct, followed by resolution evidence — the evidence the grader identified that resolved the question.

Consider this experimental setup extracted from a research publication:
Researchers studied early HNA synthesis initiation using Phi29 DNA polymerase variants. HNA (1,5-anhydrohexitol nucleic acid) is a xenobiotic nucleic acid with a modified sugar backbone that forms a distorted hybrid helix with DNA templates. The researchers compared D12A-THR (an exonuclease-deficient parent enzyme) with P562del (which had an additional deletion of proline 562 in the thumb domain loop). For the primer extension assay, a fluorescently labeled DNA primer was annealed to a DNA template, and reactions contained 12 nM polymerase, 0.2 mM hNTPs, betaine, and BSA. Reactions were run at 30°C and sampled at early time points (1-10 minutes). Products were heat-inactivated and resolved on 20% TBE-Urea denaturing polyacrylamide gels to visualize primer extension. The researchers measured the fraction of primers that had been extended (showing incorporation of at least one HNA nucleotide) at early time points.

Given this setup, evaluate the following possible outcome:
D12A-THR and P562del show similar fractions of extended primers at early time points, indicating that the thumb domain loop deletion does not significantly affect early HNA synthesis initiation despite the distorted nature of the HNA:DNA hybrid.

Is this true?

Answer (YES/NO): NO